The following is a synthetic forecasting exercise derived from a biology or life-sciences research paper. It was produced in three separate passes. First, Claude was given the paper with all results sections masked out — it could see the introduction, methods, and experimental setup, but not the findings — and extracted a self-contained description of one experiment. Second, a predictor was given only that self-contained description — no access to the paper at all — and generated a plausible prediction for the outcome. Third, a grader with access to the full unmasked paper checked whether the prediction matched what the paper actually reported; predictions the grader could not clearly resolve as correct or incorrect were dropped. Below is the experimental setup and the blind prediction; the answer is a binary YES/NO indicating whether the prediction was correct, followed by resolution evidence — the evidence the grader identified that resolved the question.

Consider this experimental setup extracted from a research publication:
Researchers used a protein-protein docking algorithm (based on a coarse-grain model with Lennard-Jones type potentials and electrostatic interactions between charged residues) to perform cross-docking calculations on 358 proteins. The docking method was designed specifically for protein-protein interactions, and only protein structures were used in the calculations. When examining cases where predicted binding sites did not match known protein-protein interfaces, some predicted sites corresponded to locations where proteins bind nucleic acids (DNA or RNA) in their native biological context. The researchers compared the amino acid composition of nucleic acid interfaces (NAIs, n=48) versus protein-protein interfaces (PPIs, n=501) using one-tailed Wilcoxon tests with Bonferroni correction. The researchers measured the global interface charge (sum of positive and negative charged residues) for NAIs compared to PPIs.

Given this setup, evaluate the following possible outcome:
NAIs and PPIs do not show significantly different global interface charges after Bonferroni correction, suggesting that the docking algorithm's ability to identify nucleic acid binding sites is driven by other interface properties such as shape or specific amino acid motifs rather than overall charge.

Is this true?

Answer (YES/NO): NO